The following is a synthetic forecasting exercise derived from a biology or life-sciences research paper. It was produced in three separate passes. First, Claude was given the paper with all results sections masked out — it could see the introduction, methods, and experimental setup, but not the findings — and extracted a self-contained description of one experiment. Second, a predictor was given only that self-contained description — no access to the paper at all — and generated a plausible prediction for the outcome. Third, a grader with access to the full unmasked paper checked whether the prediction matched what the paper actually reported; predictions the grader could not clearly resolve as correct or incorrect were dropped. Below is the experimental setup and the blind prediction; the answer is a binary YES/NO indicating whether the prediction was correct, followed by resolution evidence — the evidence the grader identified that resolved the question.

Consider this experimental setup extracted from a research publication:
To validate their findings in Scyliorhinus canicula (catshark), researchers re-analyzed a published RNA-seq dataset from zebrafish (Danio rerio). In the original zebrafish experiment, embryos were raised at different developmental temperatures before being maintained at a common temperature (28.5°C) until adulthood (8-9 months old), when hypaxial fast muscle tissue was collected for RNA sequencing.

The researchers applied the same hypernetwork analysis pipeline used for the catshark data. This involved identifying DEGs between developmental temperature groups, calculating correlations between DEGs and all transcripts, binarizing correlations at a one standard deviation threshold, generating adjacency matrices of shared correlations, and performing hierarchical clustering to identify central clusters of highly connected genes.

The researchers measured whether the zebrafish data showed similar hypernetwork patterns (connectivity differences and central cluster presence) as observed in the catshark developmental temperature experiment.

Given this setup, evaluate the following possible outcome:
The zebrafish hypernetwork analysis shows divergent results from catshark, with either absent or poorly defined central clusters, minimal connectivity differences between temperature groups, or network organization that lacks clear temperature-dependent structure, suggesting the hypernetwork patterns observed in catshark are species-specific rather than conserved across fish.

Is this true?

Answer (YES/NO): NO